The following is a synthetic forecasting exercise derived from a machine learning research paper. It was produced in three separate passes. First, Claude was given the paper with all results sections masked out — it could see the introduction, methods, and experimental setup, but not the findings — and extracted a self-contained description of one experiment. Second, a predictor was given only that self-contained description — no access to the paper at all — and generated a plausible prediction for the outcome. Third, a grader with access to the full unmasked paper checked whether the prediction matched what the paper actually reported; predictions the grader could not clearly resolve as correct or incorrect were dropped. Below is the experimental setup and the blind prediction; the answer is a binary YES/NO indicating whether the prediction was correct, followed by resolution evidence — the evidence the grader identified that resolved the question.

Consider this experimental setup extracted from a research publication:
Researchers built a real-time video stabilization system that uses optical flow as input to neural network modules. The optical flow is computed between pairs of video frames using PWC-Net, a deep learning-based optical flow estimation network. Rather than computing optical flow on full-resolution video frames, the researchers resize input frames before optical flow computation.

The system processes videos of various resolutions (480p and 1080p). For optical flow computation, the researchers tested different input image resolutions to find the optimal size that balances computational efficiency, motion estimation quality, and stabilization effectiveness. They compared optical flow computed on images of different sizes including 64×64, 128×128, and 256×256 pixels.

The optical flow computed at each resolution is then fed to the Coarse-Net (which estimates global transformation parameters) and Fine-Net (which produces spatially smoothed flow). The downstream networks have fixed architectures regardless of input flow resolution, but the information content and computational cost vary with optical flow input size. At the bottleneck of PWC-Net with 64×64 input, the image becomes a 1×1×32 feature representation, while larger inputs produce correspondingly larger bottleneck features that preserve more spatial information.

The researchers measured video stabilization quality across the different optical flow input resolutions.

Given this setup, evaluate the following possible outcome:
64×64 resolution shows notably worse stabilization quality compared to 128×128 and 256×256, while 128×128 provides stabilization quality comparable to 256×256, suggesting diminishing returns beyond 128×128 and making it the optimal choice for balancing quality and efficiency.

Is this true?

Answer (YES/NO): NO